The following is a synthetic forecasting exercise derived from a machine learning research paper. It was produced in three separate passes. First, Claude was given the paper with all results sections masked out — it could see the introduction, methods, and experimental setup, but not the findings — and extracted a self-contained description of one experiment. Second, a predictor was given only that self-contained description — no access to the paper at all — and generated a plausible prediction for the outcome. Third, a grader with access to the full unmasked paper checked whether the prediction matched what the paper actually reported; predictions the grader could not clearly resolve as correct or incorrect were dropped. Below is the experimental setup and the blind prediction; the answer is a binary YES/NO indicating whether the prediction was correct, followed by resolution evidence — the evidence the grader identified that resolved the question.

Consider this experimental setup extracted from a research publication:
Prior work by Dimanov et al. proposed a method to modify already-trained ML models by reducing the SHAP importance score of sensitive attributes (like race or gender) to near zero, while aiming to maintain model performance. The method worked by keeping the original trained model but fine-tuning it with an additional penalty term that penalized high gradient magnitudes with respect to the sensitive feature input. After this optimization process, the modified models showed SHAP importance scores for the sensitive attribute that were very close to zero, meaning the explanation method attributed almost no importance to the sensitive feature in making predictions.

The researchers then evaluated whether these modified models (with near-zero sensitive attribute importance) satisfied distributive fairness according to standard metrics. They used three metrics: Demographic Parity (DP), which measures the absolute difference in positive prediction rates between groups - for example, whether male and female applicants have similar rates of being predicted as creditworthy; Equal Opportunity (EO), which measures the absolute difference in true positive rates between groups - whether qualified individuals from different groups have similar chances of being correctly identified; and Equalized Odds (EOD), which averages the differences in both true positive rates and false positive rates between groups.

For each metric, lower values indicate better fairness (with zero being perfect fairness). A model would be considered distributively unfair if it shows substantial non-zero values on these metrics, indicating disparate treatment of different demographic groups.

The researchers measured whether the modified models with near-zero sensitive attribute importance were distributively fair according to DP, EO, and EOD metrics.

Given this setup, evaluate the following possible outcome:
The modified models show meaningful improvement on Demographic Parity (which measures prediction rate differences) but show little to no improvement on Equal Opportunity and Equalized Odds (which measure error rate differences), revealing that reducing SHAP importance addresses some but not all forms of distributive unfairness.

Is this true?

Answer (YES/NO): NO